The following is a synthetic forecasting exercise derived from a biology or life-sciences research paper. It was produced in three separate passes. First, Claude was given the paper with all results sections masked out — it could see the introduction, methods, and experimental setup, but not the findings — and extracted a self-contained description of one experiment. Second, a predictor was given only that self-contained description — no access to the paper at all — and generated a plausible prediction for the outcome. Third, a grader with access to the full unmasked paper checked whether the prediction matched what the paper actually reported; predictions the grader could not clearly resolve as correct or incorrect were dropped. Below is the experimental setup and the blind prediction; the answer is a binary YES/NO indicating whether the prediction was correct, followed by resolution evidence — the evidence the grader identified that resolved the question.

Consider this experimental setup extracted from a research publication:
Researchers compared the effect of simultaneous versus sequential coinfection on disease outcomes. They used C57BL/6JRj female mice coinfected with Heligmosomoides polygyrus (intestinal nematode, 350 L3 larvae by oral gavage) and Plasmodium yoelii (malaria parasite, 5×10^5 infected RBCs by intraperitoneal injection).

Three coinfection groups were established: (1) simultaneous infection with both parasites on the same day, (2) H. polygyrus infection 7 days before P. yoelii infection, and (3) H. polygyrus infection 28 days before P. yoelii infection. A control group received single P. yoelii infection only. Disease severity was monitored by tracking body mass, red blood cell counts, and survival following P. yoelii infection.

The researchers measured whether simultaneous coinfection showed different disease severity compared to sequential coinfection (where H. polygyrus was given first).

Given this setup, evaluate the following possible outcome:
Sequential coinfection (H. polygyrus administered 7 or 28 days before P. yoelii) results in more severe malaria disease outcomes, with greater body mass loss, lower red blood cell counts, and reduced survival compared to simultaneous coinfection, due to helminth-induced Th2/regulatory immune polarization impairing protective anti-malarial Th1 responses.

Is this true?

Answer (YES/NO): NO